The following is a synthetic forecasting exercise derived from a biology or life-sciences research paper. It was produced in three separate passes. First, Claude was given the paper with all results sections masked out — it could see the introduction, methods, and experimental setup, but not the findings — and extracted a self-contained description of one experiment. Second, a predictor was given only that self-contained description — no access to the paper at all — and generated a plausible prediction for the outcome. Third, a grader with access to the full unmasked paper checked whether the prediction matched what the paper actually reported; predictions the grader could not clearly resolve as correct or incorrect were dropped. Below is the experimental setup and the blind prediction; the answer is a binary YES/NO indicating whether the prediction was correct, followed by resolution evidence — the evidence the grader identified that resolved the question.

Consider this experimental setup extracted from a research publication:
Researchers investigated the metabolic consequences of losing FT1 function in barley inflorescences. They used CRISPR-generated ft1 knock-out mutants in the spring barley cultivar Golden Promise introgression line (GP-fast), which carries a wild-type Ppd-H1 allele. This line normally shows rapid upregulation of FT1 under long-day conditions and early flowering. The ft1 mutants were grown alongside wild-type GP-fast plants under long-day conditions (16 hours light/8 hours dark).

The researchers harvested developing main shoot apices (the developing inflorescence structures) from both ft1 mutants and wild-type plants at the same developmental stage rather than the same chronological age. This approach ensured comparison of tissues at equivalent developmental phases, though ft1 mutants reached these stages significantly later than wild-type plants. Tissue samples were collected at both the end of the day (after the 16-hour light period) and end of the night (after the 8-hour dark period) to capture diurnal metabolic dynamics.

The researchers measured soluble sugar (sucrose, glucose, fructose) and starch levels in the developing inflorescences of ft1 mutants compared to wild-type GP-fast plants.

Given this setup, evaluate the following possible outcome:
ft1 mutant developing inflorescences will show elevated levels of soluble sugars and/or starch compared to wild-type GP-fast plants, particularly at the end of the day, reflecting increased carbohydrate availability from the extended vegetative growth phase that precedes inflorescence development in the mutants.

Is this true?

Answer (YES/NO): NO